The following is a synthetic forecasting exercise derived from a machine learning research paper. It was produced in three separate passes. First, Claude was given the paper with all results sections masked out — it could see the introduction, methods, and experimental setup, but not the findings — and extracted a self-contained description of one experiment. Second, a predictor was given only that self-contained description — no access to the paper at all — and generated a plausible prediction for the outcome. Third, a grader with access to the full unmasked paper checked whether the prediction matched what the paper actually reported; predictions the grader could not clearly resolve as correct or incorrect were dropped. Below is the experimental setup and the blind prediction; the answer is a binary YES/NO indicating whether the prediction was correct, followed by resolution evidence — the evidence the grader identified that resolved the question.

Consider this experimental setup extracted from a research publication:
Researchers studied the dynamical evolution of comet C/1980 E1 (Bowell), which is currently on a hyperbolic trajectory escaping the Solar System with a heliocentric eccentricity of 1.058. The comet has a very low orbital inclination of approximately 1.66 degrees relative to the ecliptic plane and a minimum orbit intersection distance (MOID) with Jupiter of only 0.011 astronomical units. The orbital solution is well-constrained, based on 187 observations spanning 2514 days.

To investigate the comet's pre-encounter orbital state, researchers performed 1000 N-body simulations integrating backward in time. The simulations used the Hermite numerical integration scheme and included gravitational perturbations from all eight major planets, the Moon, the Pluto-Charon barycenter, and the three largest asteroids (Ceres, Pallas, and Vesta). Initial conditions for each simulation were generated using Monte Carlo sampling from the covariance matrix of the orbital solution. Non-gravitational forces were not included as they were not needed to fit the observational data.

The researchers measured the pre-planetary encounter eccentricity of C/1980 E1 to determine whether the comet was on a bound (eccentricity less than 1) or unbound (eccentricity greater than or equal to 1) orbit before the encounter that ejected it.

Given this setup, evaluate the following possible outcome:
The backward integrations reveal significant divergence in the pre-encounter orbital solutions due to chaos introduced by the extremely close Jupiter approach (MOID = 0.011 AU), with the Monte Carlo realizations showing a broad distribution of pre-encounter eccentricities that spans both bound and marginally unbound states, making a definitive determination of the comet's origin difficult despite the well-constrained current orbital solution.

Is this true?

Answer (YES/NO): NO